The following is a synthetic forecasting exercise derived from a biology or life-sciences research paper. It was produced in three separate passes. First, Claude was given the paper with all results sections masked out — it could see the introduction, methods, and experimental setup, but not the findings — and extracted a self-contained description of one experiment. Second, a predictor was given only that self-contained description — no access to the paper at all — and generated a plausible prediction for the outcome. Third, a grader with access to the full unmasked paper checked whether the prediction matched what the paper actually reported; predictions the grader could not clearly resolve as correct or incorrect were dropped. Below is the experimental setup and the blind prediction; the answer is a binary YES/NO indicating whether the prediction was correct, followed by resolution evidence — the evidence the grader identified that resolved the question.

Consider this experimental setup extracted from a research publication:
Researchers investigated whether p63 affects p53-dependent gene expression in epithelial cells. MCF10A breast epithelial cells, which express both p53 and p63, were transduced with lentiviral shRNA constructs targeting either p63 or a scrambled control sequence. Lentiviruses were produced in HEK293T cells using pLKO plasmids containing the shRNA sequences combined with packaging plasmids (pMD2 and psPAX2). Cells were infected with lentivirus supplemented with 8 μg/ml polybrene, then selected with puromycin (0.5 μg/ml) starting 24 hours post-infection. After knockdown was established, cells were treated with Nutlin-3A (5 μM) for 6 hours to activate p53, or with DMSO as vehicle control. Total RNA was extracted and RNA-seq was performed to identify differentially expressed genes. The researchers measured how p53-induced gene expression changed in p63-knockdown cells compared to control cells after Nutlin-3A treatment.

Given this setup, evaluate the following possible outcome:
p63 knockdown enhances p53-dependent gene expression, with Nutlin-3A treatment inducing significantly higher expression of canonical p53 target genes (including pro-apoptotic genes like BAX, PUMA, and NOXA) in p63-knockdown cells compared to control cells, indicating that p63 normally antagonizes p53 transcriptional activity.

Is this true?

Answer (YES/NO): NO